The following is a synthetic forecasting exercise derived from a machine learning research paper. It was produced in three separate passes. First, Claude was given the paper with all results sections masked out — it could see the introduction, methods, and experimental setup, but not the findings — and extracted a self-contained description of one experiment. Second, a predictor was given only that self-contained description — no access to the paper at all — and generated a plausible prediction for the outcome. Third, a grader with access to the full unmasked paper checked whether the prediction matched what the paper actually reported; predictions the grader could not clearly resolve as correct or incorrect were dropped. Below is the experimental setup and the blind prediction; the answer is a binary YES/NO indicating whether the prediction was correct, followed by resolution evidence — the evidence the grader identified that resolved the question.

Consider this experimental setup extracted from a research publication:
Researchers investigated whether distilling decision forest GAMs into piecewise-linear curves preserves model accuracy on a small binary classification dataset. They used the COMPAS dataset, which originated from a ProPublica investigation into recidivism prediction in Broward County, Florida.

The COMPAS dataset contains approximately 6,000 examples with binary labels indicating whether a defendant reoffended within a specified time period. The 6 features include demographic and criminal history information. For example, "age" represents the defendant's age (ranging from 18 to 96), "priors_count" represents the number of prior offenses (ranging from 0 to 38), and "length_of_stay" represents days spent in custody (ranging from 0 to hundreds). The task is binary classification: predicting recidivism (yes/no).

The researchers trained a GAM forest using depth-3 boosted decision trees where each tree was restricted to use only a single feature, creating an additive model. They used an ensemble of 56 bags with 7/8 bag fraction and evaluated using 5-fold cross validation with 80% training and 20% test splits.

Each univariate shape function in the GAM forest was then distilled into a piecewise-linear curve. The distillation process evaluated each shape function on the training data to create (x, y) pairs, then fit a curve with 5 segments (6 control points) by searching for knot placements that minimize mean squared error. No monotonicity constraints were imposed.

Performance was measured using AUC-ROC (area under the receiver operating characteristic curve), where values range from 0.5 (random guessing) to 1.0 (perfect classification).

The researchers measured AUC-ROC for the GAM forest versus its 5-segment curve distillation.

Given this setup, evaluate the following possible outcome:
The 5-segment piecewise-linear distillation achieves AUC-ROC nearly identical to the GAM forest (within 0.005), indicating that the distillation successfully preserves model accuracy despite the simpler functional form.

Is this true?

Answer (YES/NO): YES